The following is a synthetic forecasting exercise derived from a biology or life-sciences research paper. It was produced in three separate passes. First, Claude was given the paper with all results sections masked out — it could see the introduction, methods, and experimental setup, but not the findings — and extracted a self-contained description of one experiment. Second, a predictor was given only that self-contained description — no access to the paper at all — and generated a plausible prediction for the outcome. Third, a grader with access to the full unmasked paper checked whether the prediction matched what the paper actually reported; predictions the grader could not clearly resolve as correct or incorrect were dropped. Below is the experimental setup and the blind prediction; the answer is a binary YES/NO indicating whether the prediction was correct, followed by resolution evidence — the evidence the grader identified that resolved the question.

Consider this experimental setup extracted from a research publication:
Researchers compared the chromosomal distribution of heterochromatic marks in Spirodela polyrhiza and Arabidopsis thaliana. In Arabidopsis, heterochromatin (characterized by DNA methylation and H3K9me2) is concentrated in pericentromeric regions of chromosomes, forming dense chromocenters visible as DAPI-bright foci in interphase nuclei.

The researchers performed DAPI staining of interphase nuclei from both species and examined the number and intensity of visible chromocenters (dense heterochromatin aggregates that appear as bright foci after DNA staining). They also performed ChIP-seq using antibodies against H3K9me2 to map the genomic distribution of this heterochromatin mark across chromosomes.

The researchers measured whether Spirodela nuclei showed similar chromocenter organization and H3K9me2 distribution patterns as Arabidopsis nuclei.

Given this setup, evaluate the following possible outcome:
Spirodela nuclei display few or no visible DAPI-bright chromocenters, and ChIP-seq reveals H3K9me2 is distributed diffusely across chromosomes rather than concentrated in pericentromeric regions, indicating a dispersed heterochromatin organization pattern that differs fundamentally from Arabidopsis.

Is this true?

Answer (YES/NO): NO